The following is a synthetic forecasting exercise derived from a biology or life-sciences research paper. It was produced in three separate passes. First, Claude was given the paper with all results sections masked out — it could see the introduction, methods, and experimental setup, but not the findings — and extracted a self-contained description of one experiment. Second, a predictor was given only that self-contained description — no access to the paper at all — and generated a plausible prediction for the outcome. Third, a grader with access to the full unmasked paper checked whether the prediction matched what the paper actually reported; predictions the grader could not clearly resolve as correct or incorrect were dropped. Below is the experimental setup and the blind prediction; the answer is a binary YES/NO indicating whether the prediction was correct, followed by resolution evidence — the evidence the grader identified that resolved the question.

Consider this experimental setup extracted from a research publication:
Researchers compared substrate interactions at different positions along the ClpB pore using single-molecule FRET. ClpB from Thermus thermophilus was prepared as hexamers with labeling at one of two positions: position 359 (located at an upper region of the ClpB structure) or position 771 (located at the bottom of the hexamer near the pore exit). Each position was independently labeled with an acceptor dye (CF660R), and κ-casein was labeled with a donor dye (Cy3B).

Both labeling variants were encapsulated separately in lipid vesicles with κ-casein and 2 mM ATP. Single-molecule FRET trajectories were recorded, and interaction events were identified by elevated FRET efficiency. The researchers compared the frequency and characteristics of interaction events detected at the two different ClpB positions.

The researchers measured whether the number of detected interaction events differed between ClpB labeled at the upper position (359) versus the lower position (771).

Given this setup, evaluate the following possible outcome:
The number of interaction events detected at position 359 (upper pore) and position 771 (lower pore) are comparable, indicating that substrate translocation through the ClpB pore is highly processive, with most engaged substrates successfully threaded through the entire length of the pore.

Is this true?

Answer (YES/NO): YES